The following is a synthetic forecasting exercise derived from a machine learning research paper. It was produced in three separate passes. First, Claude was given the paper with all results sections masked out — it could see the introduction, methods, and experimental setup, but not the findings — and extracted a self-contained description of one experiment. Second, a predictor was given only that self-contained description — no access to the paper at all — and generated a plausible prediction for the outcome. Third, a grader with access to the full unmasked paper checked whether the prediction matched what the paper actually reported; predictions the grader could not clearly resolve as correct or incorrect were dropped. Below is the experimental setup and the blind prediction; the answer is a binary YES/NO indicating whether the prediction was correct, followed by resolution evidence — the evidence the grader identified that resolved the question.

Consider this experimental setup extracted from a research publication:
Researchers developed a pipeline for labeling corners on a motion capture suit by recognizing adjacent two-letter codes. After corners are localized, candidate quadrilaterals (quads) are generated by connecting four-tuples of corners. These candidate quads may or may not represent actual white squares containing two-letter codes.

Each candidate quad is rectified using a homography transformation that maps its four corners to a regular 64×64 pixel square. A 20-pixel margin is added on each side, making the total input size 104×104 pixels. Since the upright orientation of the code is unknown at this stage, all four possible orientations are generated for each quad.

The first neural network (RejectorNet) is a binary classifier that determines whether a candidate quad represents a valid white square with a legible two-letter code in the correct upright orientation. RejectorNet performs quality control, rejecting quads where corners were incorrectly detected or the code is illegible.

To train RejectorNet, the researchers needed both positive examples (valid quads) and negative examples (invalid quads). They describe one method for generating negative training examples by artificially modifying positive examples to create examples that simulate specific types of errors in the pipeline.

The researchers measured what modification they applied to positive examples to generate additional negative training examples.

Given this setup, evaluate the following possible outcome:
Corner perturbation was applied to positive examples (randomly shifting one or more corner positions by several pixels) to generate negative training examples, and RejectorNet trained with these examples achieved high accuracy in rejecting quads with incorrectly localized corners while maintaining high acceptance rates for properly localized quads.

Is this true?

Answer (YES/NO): YES